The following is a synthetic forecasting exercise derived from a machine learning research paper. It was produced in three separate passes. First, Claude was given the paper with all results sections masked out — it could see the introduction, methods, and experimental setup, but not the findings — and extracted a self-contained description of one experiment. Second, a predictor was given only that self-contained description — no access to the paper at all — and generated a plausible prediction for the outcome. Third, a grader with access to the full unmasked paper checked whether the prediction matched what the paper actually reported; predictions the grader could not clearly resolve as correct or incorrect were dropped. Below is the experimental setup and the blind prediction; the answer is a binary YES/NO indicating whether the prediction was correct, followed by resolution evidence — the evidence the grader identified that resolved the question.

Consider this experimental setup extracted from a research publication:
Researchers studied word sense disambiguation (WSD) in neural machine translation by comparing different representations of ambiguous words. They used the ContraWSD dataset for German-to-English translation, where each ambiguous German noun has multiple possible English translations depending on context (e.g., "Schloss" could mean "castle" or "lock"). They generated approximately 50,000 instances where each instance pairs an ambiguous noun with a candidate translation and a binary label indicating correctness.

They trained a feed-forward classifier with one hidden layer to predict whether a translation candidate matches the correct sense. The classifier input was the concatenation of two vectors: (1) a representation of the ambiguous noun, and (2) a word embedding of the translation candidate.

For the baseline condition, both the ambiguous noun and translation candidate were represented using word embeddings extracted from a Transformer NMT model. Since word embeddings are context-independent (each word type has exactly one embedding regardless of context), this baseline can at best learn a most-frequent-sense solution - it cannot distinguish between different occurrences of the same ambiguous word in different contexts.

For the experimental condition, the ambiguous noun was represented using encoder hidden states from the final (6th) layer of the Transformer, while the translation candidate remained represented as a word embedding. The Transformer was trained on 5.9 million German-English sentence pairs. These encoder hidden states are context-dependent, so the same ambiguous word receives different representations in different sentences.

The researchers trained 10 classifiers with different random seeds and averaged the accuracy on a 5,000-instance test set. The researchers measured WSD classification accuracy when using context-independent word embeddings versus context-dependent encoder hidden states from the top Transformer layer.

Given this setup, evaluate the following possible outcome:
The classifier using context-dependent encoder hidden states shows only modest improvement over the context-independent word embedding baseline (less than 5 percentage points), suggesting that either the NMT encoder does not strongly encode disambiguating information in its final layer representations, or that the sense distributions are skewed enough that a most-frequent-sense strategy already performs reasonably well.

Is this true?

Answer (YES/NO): NO